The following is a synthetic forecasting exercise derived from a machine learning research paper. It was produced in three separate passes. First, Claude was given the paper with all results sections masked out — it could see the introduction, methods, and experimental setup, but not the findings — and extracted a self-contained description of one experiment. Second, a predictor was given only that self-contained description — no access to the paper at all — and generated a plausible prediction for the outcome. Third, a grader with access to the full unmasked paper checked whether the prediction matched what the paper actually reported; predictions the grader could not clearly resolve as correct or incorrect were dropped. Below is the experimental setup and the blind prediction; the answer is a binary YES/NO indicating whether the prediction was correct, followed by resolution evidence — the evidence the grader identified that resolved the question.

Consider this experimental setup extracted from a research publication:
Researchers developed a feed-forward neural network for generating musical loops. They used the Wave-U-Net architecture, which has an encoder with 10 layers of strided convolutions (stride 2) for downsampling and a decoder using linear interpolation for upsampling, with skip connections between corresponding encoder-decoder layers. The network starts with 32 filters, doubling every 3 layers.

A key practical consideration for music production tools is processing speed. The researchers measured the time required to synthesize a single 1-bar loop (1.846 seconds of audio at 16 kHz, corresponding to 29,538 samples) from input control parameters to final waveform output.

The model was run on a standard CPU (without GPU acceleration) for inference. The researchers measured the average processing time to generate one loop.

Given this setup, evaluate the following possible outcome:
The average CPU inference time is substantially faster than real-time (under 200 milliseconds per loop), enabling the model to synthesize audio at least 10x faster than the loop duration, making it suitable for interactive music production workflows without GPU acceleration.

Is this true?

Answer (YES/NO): NO